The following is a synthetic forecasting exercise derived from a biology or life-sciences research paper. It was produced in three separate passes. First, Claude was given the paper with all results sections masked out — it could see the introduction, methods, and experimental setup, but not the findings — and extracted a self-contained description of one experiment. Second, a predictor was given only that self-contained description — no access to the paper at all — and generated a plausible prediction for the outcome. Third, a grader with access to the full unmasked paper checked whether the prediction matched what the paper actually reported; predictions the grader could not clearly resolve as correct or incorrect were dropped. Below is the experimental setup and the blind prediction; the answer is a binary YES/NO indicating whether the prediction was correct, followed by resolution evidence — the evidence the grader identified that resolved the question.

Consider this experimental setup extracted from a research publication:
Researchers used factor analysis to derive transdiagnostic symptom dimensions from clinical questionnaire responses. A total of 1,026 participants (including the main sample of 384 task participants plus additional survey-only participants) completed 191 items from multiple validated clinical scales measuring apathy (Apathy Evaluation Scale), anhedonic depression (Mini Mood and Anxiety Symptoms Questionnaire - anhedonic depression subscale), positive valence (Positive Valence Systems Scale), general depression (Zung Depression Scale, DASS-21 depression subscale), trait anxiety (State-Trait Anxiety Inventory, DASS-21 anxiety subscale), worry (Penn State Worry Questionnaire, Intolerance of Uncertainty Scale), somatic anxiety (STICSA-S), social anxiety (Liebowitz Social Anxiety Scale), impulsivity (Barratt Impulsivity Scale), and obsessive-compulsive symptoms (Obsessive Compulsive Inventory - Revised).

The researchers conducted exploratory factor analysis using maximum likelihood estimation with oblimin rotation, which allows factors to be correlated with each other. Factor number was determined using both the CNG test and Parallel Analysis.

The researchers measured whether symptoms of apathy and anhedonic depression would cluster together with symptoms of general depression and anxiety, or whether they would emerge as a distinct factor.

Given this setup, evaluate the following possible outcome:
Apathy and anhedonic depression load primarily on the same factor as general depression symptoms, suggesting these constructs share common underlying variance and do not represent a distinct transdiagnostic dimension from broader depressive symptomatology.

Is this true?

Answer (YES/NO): NO